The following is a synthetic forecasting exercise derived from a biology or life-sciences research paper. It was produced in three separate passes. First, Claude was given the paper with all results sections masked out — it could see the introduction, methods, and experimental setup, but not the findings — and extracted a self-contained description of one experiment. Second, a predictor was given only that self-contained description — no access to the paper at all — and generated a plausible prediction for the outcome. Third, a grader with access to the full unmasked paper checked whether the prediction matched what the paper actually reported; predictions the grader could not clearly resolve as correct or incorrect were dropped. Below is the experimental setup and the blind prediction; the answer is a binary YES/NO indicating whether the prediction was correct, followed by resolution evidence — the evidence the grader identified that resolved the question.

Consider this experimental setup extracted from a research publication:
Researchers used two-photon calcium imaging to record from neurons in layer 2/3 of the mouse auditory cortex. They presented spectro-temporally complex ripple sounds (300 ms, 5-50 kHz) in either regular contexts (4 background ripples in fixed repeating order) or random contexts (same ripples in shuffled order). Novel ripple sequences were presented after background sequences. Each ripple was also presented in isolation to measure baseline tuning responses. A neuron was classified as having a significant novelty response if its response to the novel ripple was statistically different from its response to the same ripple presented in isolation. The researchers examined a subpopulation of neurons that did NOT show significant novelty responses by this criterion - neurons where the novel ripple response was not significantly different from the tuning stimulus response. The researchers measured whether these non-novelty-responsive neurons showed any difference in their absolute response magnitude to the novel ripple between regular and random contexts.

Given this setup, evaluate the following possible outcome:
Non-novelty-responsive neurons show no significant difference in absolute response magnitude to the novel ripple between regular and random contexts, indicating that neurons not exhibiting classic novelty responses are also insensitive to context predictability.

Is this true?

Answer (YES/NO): NO